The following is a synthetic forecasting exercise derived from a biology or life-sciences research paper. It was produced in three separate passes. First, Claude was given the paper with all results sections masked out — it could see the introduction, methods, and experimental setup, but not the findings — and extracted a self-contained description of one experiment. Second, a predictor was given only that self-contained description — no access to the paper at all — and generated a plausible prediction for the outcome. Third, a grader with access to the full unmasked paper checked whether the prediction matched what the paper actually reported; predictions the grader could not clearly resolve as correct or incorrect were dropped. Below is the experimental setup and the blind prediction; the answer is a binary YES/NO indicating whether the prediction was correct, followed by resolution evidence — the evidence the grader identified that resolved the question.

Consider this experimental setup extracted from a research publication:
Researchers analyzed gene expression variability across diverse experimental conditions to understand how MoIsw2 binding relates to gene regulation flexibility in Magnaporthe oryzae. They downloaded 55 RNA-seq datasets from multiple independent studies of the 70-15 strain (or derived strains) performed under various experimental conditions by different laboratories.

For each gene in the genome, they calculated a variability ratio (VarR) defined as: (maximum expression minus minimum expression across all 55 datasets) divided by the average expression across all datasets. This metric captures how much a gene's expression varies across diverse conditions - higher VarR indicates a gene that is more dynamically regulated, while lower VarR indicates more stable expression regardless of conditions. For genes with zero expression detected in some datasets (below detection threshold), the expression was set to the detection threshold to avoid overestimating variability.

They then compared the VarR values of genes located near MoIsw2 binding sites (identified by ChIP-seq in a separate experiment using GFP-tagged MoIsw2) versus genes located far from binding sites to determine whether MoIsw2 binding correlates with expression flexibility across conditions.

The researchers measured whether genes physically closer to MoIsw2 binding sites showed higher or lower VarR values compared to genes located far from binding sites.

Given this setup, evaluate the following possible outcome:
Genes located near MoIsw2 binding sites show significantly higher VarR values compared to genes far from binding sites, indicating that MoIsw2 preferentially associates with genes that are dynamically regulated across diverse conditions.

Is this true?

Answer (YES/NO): YES